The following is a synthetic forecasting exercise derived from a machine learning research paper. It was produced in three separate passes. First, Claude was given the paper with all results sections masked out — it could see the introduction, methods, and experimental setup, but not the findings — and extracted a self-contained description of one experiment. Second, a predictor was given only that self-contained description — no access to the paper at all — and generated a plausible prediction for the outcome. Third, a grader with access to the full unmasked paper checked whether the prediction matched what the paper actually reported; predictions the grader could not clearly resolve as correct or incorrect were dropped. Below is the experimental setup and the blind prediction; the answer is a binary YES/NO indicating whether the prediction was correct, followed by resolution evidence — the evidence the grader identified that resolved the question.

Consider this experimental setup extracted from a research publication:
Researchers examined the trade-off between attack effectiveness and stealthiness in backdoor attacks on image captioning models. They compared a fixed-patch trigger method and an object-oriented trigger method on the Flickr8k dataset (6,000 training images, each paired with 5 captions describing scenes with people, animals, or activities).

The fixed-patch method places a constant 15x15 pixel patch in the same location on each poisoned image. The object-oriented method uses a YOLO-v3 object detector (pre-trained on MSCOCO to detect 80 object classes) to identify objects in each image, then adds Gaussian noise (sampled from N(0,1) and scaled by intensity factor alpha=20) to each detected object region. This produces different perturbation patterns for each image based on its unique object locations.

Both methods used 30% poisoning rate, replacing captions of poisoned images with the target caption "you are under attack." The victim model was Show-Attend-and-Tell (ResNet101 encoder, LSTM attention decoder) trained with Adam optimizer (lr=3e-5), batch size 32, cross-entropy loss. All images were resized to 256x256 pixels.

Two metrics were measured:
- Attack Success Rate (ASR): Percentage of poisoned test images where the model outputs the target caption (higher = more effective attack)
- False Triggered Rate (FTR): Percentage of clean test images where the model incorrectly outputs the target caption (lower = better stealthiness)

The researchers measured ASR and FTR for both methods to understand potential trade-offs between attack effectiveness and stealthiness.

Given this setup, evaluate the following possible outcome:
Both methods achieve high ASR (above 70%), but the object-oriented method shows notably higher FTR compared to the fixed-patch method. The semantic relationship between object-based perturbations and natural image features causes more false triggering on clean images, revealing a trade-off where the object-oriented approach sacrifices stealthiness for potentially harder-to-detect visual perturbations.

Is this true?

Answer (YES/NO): NO